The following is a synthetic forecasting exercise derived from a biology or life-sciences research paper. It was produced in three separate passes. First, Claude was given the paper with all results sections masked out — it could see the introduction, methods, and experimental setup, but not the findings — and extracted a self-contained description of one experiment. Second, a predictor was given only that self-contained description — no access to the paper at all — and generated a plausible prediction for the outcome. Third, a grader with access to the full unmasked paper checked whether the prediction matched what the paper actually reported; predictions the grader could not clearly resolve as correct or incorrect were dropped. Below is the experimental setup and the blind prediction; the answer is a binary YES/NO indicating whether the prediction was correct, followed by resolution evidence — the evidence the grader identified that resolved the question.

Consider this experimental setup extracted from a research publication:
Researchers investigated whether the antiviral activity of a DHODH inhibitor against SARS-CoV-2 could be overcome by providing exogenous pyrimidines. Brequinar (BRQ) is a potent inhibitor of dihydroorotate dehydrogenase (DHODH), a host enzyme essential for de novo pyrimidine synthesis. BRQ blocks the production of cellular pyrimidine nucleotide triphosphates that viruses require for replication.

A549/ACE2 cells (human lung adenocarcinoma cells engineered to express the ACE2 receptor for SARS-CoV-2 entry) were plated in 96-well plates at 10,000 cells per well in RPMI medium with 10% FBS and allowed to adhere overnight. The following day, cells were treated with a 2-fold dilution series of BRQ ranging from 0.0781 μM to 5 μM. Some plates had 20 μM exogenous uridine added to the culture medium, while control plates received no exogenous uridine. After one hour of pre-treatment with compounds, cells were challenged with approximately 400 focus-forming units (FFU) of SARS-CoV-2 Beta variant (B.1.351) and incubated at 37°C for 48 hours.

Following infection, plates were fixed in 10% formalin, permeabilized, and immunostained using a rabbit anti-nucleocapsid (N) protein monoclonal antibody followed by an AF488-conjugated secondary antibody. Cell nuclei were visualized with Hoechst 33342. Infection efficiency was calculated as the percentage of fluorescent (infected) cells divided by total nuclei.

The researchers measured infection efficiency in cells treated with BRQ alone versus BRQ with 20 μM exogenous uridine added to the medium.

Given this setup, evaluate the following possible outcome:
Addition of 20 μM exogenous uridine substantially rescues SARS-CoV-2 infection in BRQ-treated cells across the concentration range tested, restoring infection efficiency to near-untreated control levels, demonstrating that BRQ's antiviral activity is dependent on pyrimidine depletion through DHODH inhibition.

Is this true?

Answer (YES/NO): YES